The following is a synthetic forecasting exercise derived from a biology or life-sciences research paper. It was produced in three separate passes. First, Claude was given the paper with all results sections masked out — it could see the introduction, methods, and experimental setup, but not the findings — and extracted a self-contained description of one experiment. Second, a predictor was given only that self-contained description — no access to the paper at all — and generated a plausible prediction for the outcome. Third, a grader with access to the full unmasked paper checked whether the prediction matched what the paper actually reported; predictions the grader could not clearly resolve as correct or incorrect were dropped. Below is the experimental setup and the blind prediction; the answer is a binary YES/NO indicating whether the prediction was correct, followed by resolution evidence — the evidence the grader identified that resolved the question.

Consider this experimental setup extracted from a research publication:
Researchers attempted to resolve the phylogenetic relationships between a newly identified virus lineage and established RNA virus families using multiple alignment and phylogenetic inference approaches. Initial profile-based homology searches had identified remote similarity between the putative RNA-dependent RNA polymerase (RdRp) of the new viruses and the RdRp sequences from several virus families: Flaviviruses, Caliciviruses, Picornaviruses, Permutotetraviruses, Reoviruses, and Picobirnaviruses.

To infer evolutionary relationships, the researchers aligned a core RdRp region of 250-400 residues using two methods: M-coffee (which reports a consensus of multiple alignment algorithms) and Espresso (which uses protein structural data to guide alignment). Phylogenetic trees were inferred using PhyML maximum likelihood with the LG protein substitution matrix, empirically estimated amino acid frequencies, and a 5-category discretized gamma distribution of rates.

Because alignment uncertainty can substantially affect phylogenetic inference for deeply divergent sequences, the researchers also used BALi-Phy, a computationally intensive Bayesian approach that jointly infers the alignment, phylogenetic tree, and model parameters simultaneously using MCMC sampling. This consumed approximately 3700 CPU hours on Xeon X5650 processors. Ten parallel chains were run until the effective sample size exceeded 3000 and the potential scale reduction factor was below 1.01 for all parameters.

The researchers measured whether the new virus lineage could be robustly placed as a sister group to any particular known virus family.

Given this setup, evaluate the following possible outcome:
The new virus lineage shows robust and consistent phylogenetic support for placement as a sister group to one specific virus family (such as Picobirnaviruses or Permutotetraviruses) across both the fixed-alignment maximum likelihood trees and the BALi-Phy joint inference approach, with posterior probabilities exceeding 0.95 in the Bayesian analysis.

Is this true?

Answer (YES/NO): NO